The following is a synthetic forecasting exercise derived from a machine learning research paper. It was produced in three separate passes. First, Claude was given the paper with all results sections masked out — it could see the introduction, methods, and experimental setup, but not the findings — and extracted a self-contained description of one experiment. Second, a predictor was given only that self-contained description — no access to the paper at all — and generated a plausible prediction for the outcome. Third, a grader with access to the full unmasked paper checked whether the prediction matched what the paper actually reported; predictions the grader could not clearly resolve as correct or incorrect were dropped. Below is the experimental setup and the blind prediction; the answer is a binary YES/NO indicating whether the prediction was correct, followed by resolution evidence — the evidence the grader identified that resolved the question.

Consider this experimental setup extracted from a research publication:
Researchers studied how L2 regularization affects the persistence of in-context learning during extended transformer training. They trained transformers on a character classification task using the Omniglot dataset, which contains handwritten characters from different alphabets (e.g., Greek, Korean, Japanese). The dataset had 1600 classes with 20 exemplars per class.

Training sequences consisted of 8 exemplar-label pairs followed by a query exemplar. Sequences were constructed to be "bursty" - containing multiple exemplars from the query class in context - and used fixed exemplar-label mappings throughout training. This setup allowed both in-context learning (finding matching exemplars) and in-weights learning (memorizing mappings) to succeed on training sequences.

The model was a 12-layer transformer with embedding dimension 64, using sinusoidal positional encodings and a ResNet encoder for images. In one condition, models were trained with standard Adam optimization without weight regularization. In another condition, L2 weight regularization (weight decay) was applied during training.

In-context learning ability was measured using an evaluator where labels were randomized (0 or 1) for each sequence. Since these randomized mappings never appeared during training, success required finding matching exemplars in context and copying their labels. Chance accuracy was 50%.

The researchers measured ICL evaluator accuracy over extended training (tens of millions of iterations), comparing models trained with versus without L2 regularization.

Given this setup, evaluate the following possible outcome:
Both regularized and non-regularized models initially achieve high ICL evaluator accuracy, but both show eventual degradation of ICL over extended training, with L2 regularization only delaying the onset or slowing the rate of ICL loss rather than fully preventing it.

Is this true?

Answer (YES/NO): NO